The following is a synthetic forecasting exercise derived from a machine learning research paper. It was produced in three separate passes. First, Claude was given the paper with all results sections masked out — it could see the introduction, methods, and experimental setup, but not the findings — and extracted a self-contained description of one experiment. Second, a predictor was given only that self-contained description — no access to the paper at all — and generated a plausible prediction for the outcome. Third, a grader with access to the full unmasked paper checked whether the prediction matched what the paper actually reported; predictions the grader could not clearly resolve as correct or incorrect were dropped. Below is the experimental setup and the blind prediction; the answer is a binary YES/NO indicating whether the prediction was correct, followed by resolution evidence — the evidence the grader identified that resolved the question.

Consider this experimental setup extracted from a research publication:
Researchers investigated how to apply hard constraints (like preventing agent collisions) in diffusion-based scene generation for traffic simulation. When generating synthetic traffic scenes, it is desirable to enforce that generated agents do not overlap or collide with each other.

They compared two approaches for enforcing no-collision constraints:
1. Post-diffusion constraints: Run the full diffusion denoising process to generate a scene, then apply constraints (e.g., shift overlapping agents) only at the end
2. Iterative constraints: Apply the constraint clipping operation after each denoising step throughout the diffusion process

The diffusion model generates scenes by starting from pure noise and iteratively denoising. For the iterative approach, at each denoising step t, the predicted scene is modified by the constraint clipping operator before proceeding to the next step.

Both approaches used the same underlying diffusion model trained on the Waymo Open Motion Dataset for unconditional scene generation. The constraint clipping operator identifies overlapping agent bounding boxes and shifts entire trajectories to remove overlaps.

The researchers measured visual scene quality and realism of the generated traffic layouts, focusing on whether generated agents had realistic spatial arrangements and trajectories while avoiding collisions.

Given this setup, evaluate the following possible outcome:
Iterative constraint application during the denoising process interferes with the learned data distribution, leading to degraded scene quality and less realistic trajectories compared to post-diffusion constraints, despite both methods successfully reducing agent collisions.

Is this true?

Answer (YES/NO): NO